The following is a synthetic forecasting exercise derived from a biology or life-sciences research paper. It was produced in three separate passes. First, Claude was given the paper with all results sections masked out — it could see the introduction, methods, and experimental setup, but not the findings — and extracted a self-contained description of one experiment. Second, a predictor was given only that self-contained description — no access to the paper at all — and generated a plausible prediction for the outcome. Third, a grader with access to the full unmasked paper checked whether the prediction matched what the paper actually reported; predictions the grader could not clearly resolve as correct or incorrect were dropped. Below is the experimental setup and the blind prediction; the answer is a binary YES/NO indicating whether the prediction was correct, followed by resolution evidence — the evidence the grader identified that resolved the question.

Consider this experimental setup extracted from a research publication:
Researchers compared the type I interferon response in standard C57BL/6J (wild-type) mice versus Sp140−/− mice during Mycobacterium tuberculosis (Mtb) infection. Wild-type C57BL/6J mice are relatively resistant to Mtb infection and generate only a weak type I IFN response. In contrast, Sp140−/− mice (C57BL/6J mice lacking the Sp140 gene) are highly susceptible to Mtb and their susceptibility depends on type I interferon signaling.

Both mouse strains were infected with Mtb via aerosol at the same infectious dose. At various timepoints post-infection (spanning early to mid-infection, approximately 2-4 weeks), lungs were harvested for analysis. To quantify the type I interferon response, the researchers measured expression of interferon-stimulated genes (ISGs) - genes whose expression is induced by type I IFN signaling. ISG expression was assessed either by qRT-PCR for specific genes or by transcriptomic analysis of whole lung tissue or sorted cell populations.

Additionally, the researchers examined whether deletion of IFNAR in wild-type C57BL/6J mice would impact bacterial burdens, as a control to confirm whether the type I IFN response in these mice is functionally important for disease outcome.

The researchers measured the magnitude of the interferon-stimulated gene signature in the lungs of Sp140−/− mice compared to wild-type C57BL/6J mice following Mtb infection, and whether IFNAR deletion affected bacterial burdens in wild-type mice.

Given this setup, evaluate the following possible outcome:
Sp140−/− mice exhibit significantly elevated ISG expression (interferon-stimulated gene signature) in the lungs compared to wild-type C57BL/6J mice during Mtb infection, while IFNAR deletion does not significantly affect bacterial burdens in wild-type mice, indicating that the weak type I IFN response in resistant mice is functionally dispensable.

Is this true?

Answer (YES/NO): YES